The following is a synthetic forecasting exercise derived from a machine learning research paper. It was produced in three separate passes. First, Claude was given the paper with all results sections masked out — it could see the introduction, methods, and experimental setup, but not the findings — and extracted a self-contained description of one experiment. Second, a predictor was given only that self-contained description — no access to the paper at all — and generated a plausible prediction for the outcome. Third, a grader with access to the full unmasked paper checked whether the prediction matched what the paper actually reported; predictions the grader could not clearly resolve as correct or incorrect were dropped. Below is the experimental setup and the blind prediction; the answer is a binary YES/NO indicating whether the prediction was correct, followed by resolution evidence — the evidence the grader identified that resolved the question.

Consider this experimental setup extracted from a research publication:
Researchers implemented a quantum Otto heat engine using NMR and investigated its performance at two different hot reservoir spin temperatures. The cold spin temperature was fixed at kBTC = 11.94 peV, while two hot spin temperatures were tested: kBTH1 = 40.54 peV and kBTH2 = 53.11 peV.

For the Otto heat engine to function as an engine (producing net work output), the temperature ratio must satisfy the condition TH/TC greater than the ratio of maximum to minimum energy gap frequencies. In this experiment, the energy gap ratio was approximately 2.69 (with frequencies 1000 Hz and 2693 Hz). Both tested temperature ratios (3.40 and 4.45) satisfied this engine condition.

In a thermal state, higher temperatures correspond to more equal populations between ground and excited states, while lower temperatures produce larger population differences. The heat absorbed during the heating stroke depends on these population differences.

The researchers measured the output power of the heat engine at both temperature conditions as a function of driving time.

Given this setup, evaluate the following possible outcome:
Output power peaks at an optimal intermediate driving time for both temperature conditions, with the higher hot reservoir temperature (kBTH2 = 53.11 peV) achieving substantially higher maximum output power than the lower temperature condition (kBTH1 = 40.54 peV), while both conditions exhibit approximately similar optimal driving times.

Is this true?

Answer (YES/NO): NO